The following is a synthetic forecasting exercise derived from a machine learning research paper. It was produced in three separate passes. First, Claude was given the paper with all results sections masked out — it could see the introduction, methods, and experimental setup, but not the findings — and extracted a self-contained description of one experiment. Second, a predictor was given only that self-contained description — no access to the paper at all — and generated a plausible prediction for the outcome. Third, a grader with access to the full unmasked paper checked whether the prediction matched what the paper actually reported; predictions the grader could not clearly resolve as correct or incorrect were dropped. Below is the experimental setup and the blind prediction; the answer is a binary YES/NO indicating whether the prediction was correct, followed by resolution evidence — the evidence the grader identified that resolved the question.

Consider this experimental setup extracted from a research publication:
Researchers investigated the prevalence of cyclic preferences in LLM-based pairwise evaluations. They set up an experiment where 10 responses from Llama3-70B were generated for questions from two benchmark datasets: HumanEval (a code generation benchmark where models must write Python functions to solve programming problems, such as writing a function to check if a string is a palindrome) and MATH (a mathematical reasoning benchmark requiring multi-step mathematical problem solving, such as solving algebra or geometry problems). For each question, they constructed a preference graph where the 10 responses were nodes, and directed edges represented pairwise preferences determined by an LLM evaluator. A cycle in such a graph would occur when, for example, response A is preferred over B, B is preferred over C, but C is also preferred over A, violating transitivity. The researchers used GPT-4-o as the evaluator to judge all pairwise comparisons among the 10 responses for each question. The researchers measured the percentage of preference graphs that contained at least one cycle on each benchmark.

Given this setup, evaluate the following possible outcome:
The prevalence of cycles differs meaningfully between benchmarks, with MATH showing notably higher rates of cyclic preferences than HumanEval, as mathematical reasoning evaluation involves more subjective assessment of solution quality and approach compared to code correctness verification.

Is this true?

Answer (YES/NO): NO